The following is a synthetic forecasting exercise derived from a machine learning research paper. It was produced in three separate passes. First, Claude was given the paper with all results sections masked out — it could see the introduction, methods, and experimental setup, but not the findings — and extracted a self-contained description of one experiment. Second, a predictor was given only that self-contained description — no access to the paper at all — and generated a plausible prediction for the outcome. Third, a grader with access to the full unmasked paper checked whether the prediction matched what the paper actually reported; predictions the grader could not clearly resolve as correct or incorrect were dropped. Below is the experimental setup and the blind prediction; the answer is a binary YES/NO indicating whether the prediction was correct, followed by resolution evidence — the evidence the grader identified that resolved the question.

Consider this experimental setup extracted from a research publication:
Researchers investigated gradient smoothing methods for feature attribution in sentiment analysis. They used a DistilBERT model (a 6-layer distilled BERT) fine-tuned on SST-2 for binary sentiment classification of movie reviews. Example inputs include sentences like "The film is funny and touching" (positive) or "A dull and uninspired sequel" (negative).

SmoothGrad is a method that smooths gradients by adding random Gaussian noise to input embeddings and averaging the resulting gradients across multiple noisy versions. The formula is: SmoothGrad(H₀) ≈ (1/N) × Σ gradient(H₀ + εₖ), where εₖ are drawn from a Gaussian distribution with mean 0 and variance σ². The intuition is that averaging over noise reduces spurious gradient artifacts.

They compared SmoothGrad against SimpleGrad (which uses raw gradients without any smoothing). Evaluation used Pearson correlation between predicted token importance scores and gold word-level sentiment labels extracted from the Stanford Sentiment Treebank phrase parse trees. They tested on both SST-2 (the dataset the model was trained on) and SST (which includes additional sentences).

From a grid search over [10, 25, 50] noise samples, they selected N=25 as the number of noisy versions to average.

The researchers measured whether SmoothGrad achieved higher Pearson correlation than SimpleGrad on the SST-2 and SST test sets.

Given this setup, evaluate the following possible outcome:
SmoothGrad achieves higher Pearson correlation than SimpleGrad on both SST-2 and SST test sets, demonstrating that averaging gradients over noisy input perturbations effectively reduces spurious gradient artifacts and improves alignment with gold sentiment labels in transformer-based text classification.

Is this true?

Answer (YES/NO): YES